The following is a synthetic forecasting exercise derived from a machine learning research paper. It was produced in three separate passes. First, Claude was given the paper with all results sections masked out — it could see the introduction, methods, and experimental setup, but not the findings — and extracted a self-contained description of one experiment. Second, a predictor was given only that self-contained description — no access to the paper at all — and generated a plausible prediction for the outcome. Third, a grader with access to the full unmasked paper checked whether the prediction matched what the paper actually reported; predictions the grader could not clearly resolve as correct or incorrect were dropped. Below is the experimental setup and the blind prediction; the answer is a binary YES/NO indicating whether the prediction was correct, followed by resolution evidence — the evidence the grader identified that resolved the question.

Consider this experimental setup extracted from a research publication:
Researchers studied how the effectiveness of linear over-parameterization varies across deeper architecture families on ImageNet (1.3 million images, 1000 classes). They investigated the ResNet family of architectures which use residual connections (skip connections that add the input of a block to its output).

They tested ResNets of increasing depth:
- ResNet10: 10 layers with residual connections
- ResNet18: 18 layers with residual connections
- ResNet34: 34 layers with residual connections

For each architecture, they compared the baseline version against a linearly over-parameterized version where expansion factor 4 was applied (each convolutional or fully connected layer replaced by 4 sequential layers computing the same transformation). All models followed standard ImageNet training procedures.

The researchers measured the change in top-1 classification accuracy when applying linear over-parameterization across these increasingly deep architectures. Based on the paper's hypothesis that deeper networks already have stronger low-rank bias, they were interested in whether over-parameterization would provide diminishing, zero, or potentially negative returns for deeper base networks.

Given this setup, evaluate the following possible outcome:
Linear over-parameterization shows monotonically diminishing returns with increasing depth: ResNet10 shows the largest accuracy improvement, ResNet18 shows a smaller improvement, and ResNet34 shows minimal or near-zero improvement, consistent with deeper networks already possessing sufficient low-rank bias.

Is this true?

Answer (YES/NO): NO